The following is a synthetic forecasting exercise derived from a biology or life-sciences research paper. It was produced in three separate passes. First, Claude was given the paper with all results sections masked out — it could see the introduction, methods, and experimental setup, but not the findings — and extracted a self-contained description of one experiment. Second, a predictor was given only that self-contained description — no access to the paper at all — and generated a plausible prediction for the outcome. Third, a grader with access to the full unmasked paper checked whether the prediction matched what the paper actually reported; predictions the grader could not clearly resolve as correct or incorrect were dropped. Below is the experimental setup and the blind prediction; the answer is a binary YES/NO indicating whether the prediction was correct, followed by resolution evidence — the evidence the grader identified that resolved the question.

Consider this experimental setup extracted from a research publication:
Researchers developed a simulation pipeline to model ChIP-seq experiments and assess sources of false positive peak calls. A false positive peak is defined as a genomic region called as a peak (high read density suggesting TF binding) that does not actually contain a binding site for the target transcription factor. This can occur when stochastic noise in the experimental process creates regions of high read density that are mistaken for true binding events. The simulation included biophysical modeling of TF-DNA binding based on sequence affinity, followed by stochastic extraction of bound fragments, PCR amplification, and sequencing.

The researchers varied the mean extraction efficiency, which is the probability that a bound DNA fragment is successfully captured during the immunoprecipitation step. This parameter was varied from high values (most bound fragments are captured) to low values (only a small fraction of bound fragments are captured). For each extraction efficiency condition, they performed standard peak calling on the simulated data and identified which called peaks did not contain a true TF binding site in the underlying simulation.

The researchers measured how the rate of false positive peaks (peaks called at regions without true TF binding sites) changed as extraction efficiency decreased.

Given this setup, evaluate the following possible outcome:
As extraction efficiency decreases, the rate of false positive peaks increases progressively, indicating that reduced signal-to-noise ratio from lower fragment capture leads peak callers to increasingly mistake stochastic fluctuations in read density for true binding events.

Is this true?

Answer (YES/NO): YES